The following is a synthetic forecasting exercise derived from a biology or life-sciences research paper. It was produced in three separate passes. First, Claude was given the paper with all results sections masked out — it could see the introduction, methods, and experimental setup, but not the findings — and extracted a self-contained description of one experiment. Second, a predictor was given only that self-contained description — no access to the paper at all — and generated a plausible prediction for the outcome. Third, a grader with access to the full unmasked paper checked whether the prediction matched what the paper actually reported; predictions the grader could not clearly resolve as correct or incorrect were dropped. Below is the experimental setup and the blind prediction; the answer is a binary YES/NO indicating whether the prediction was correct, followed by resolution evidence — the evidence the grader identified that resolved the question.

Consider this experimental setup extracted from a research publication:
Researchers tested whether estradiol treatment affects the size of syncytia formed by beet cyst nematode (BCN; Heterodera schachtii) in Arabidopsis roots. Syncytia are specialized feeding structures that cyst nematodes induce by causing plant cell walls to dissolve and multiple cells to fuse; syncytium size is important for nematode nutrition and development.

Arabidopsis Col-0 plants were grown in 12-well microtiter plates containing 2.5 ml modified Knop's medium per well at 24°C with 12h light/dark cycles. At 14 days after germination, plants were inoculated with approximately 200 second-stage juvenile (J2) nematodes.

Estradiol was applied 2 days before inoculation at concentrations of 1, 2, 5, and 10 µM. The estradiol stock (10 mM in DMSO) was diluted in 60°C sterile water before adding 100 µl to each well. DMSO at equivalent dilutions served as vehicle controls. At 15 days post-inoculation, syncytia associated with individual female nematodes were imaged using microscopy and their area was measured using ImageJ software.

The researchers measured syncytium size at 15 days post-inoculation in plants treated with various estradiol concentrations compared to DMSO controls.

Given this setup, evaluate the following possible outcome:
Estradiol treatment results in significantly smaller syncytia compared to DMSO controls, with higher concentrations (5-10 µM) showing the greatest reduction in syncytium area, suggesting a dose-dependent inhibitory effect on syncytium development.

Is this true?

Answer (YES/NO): NO